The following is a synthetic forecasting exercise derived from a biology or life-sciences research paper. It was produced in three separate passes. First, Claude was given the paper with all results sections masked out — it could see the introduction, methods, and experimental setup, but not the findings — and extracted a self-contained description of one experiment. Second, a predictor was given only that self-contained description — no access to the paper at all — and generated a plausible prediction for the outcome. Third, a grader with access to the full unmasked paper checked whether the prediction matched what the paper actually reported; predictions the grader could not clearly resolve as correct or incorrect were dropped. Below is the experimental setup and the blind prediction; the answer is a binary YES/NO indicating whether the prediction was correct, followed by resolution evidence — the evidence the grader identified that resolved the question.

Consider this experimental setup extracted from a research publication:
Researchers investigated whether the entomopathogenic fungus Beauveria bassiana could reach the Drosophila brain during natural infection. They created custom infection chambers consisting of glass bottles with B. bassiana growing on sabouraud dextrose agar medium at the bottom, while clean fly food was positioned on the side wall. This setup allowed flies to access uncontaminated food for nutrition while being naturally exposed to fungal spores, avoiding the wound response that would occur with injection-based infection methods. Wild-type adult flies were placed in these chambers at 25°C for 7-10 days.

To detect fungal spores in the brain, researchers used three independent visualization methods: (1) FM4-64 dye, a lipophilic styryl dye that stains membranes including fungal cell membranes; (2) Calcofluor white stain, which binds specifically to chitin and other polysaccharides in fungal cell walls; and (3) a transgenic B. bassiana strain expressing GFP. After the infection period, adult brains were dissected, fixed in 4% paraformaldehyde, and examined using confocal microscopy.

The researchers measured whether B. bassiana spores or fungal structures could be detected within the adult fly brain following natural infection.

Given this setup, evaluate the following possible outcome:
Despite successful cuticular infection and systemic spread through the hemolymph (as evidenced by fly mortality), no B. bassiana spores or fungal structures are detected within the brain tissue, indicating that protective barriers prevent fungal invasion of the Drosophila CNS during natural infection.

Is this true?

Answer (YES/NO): NO